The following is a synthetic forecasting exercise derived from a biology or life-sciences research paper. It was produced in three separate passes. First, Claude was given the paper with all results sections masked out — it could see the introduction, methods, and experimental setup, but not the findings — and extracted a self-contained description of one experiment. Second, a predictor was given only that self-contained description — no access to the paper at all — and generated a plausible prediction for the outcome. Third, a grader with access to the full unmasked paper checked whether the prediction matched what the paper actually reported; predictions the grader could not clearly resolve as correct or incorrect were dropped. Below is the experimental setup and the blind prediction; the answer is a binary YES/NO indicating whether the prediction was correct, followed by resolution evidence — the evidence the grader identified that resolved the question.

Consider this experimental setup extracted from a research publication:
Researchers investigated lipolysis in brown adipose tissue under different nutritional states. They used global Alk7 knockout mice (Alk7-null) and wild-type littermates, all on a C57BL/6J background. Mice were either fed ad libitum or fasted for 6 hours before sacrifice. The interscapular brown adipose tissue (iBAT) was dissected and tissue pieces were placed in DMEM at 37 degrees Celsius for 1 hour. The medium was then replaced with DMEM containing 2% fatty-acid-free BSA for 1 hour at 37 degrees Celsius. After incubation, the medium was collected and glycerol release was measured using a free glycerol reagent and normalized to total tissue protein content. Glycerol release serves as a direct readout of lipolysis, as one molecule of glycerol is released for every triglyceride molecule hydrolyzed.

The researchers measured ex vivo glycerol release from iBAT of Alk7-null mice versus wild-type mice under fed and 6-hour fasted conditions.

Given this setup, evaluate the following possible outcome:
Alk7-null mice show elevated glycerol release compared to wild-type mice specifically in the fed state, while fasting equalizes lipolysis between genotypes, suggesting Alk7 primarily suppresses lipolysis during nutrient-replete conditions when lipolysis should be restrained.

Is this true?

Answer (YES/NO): NO